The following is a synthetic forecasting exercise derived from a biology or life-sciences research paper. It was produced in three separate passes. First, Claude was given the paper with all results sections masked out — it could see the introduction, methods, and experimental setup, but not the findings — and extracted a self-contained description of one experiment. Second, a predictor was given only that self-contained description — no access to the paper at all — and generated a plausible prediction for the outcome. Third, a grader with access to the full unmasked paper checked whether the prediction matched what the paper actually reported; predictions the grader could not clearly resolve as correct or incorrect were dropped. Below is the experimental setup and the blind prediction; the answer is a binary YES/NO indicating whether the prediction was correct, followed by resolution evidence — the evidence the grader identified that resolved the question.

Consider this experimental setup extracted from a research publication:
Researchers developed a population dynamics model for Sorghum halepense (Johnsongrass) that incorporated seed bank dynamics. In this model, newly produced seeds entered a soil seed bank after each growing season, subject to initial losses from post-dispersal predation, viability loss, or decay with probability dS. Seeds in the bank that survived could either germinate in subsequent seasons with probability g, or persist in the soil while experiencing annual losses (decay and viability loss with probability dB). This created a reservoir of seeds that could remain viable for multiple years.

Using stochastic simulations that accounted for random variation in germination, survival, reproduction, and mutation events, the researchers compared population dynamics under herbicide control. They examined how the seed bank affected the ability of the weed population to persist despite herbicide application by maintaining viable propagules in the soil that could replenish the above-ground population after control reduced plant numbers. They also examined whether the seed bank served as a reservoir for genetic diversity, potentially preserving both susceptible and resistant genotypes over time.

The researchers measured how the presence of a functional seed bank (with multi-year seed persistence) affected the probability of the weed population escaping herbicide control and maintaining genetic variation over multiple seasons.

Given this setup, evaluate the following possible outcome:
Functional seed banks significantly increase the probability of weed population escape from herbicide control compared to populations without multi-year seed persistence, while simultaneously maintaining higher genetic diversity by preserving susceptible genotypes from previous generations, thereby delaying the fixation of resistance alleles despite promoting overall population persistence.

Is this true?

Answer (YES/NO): YES